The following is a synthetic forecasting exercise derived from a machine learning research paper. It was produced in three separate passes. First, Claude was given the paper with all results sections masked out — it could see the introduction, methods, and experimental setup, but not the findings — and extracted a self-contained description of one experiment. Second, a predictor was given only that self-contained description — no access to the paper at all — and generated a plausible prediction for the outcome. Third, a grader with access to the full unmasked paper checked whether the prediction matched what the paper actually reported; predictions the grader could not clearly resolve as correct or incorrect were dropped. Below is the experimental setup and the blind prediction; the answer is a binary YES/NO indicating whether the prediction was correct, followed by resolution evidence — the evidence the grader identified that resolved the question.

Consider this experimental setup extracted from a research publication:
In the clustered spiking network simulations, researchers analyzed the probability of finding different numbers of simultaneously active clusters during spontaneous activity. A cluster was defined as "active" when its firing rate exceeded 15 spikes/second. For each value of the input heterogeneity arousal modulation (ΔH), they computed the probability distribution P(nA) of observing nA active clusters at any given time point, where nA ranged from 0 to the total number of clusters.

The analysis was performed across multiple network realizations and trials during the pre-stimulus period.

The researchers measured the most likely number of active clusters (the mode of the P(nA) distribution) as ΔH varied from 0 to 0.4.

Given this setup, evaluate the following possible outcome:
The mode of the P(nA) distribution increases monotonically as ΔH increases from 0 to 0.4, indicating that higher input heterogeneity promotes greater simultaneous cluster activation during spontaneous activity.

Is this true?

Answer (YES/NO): NO